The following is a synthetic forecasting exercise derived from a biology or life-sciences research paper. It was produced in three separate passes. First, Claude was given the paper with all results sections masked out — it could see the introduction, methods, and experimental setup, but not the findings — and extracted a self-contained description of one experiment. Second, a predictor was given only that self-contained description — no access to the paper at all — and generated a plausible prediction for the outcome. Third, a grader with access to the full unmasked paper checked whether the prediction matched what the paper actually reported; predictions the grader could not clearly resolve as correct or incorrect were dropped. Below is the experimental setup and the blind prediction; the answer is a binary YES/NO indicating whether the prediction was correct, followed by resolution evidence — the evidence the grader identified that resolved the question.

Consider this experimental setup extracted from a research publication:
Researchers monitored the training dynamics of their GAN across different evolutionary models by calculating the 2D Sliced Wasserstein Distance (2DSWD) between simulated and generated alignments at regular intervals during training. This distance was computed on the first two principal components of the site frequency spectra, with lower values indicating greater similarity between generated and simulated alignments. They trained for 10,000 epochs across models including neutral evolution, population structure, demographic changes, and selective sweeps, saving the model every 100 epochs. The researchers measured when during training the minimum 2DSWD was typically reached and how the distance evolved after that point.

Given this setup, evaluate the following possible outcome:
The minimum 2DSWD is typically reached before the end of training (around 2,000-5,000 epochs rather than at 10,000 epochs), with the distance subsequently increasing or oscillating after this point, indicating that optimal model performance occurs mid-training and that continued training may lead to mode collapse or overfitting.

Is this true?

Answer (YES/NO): YES